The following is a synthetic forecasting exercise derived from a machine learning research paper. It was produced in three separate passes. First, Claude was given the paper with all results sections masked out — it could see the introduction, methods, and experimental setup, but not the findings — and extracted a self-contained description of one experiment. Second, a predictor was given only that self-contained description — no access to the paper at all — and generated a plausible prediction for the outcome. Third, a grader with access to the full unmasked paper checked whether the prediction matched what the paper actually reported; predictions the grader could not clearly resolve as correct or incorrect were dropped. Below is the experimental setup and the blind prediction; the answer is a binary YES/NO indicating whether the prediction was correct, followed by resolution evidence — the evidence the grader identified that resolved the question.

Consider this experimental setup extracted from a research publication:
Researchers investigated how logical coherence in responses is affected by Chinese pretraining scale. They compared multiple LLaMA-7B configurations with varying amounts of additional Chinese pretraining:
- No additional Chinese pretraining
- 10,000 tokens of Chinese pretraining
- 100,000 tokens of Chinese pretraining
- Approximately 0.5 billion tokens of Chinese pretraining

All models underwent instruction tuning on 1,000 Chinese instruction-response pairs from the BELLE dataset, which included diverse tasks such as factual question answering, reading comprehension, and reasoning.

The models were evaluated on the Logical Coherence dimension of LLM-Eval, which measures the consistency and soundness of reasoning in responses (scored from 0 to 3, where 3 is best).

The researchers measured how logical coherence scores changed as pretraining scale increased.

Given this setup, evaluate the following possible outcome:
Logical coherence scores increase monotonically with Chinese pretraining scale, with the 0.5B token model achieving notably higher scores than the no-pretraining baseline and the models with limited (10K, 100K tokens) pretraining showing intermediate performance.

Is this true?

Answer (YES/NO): YES